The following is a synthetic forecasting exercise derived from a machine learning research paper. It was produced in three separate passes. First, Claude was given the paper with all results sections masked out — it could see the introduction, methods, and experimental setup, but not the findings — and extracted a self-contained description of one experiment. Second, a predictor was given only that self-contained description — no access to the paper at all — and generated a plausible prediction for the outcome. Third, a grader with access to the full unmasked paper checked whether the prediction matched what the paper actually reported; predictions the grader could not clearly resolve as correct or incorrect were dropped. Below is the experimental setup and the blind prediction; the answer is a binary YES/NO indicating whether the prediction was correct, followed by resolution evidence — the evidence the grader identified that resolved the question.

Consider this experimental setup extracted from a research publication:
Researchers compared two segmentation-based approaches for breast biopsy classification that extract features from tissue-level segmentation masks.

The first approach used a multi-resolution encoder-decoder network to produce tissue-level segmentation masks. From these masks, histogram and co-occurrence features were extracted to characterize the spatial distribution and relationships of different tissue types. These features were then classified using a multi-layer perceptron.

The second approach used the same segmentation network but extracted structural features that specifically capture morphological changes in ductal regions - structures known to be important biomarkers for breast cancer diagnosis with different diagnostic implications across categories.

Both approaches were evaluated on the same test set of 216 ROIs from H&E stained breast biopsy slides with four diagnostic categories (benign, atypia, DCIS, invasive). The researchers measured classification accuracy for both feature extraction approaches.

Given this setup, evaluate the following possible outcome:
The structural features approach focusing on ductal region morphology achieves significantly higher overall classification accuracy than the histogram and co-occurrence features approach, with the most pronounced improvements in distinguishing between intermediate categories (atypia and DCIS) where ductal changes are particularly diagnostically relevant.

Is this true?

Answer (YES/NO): NO